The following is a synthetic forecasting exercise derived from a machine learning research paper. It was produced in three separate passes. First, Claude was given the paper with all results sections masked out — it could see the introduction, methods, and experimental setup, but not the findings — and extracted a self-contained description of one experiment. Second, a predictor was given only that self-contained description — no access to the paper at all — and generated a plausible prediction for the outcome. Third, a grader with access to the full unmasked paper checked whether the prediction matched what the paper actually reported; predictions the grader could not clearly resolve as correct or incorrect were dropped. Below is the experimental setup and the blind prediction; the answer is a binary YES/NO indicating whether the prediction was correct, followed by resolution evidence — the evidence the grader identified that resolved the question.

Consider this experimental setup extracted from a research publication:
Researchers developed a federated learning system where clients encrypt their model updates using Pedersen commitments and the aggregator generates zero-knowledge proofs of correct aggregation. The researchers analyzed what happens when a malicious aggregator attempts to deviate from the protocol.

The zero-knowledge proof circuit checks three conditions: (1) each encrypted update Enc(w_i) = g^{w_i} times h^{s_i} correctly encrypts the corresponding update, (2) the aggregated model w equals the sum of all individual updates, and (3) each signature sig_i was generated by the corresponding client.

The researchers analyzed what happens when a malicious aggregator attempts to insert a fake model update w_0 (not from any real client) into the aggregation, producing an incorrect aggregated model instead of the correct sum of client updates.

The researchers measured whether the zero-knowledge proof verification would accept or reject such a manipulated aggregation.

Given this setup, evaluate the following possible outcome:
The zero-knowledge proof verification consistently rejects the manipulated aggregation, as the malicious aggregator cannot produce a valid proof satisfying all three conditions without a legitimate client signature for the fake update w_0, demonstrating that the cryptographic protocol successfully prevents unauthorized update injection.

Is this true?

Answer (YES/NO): YES